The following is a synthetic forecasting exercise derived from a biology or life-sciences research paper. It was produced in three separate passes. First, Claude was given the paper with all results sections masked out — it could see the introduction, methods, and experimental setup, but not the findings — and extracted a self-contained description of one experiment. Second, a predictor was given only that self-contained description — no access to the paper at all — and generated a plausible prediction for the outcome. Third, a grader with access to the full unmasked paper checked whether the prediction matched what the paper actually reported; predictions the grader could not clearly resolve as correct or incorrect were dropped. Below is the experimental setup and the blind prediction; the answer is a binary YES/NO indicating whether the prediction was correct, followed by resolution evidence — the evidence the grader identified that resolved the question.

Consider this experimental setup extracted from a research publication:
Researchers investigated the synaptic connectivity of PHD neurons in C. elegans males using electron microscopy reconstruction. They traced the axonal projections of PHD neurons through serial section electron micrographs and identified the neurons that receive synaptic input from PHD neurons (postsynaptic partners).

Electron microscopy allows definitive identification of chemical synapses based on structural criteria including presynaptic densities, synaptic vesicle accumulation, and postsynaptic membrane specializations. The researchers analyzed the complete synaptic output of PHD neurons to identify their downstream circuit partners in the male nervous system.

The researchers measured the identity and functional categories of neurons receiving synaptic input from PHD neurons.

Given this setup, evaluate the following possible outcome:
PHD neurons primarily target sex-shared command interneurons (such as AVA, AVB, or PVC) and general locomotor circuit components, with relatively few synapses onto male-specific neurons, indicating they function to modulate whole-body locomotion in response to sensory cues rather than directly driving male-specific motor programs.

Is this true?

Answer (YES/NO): NO